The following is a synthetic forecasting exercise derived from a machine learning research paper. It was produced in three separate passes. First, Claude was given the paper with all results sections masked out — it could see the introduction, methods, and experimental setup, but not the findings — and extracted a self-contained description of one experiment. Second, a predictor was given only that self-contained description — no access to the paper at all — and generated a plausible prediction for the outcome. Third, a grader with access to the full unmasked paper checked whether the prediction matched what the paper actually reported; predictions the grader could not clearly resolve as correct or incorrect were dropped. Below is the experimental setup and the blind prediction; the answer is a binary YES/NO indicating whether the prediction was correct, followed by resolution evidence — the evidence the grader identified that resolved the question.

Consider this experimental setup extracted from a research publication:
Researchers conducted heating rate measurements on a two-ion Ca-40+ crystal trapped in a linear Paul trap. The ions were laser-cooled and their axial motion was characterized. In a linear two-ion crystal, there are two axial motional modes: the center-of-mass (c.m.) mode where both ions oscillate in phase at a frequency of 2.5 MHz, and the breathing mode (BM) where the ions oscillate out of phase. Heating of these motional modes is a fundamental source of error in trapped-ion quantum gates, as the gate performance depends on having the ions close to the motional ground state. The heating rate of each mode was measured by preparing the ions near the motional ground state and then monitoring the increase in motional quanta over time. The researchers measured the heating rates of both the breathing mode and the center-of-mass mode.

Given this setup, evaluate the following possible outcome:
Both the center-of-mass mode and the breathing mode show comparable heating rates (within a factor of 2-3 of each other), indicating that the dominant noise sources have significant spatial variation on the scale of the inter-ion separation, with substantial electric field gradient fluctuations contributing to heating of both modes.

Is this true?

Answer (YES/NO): NO